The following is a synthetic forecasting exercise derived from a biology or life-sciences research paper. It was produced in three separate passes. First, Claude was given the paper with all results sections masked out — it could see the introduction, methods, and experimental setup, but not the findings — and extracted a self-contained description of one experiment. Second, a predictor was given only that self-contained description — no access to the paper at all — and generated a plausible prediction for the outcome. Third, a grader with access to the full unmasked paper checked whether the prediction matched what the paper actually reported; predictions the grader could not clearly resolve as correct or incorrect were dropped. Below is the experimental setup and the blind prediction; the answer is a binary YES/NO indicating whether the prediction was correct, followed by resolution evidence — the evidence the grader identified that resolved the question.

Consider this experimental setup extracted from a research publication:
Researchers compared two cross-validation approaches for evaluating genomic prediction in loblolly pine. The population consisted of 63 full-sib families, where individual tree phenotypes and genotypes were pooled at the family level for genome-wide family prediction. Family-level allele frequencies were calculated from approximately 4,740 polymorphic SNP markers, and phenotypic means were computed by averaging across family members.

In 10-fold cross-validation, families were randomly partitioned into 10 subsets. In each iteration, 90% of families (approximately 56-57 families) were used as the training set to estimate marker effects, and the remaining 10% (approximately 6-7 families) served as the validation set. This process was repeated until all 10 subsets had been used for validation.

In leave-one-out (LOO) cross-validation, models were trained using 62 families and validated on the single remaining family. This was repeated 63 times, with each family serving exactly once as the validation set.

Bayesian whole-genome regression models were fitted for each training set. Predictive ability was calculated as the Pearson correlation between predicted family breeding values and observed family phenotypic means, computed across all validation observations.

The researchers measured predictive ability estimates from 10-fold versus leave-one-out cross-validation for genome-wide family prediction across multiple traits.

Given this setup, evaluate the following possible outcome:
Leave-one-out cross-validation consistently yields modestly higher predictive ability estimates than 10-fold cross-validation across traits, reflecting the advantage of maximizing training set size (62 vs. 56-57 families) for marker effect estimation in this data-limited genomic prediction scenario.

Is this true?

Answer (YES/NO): NO